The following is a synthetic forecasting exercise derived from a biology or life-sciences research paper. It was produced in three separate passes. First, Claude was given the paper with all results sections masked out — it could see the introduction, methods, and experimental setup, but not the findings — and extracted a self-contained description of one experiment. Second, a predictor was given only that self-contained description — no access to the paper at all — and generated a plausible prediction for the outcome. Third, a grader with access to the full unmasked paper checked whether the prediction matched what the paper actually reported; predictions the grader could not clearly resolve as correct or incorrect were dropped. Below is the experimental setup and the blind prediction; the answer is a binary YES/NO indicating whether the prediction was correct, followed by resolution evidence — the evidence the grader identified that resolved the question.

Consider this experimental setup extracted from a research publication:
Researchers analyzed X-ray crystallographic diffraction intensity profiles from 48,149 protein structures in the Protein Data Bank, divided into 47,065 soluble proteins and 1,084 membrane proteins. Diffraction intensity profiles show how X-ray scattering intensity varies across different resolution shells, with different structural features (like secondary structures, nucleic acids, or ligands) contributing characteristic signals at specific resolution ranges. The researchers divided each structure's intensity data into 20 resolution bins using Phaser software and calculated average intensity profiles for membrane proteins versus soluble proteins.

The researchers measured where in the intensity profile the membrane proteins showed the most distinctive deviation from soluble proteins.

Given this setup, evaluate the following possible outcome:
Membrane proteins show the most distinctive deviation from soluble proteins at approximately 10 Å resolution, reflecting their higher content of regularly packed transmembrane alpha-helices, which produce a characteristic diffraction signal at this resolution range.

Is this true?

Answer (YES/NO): NO